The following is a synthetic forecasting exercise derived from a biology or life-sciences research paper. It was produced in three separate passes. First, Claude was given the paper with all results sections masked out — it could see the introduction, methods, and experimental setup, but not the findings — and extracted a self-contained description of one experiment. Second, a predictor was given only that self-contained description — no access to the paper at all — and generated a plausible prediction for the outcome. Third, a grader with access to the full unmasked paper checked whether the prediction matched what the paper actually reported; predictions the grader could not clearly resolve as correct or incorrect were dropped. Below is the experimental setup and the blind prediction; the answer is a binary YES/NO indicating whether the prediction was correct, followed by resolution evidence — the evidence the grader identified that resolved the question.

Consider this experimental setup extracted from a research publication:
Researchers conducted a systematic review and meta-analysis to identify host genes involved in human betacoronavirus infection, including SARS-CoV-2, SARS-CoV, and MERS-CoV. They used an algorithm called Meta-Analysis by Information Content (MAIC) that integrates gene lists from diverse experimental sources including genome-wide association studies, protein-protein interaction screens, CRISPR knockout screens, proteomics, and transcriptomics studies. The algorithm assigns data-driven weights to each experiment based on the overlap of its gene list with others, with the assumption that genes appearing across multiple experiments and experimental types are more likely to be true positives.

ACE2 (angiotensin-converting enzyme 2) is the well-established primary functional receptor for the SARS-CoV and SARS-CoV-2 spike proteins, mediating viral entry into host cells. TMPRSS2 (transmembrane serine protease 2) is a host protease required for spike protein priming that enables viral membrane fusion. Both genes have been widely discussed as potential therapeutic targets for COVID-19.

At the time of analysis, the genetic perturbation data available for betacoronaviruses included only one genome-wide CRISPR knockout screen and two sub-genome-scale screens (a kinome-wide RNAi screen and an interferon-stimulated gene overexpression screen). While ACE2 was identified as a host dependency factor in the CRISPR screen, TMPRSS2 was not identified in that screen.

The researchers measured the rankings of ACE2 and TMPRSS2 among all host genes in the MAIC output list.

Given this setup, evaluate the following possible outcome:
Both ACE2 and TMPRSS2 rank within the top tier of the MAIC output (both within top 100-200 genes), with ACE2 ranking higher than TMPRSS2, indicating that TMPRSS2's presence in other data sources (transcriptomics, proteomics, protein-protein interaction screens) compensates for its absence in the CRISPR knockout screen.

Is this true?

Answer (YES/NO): NO